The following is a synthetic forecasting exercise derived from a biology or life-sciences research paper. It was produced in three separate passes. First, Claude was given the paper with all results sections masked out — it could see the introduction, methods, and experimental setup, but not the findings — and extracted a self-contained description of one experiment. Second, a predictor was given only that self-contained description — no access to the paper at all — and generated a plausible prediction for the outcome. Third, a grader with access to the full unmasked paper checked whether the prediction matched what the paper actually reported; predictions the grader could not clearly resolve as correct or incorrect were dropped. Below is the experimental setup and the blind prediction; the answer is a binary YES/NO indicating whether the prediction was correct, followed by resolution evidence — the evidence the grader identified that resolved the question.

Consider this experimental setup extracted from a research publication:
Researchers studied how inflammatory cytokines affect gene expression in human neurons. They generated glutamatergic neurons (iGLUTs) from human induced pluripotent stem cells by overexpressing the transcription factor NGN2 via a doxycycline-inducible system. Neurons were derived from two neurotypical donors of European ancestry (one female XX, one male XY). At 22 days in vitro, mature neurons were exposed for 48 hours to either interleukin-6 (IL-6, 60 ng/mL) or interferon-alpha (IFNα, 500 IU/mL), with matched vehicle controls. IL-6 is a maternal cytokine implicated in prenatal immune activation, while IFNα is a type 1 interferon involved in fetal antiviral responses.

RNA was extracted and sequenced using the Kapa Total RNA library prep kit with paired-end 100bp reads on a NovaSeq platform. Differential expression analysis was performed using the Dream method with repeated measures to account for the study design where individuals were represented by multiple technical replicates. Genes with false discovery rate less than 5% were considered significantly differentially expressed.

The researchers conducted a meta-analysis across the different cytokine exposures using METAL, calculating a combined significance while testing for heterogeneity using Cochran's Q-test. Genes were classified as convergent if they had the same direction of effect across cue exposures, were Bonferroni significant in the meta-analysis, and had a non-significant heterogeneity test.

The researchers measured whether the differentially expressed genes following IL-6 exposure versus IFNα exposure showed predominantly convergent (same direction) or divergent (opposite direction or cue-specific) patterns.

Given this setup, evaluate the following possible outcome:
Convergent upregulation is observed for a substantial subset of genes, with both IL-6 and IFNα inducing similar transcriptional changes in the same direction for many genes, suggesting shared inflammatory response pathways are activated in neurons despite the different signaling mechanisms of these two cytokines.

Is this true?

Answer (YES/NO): YES